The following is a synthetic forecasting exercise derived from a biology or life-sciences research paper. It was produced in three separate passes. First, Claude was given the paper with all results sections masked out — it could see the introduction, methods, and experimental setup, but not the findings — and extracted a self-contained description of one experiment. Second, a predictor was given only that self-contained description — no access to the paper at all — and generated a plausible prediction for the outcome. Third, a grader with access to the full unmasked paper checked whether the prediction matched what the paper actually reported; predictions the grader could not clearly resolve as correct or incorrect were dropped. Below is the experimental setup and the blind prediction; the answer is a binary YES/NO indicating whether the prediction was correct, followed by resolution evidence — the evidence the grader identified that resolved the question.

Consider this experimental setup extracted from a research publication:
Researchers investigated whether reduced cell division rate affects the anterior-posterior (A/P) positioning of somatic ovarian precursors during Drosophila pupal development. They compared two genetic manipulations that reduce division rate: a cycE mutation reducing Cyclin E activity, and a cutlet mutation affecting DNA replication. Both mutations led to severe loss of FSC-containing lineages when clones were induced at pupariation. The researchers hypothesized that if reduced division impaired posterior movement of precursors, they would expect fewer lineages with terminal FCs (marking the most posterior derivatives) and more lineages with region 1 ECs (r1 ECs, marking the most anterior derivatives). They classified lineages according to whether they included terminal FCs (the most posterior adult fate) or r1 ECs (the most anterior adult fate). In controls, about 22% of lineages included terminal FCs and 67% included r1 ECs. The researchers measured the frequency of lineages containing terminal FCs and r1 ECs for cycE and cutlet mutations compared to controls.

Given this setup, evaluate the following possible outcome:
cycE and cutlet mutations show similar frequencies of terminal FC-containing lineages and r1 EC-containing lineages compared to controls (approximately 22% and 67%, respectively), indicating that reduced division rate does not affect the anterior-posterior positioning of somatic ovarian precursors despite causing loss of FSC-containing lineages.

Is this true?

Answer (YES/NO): NO